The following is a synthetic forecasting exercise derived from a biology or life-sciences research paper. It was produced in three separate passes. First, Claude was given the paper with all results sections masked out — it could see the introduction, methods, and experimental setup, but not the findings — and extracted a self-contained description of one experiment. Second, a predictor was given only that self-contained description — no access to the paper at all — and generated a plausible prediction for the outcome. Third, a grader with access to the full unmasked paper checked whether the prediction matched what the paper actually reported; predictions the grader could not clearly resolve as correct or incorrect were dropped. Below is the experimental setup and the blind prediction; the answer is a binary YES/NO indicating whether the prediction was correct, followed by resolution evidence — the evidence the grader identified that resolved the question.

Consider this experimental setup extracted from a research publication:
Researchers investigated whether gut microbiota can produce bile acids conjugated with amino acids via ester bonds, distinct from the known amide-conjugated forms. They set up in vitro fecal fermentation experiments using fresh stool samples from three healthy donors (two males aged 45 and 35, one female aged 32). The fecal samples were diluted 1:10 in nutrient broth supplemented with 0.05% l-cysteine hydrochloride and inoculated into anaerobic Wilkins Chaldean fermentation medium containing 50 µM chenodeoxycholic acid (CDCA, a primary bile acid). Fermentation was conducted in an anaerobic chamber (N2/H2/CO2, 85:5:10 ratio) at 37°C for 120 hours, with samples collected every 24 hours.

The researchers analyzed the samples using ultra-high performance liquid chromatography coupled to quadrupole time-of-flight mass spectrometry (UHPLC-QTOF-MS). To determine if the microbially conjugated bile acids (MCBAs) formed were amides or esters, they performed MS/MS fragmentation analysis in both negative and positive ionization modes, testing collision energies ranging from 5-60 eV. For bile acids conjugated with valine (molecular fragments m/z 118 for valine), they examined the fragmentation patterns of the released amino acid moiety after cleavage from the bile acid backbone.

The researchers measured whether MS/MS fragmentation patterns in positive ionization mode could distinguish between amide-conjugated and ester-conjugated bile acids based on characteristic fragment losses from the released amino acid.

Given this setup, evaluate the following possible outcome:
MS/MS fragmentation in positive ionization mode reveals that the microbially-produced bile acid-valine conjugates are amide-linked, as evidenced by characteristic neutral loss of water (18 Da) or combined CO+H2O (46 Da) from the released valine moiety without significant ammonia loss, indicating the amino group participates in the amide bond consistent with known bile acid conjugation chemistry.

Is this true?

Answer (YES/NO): NO